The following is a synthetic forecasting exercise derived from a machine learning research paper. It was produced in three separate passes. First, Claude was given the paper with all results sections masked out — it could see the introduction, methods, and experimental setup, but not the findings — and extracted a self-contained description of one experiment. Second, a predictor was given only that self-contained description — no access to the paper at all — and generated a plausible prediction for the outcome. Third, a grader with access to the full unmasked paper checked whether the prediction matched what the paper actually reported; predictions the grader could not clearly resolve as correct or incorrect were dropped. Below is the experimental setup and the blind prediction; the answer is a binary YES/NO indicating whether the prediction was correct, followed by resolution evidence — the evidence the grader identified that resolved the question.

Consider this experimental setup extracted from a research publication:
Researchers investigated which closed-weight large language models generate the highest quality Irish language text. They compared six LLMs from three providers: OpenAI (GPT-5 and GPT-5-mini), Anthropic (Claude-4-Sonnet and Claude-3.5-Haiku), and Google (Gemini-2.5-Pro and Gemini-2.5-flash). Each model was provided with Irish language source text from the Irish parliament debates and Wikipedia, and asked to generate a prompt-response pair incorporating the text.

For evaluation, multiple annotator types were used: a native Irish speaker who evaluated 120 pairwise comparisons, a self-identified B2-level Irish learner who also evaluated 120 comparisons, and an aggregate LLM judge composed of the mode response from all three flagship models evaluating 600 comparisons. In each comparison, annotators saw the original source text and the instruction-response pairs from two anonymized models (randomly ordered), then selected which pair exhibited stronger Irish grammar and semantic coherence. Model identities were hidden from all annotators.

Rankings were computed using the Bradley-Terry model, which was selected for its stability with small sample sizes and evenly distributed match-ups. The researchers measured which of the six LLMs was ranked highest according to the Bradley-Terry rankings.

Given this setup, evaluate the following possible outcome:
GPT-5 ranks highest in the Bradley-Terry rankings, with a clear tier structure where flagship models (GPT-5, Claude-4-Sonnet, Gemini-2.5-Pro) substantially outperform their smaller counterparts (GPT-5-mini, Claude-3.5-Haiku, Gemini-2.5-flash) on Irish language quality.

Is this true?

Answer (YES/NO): NO